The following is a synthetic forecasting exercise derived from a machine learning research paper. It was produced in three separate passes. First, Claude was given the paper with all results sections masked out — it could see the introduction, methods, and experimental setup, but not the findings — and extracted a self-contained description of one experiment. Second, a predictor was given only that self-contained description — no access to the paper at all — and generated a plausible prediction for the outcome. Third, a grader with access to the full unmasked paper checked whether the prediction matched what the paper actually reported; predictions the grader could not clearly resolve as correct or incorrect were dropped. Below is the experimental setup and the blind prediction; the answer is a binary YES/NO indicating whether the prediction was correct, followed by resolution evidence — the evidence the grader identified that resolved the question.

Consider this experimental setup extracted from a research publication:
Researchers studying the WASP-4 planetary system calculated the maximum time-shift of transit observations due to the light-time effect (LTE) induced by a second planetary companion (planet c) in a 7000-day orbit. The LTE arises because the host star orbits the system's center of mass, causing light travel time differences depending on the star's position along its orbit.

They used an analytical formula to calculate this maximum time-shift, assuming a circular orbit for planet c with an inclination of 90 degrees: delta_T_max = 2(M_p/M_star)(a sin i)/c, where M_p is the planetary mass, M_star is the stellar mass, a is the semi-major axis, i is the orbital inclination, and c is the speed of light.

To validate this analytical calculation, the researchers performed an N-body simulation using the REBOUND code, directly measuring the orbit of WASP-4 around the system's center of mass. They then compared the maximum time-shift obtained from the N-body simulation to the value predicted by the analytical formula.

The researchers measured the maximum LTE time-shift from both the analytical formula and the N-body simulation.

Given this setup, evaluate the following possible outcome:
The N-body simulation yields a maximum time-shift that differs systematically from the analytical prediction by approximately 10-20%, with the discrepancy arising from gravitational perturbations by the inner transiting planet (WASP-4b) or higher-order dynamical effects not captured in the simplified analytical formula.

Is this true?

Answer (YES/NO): NO